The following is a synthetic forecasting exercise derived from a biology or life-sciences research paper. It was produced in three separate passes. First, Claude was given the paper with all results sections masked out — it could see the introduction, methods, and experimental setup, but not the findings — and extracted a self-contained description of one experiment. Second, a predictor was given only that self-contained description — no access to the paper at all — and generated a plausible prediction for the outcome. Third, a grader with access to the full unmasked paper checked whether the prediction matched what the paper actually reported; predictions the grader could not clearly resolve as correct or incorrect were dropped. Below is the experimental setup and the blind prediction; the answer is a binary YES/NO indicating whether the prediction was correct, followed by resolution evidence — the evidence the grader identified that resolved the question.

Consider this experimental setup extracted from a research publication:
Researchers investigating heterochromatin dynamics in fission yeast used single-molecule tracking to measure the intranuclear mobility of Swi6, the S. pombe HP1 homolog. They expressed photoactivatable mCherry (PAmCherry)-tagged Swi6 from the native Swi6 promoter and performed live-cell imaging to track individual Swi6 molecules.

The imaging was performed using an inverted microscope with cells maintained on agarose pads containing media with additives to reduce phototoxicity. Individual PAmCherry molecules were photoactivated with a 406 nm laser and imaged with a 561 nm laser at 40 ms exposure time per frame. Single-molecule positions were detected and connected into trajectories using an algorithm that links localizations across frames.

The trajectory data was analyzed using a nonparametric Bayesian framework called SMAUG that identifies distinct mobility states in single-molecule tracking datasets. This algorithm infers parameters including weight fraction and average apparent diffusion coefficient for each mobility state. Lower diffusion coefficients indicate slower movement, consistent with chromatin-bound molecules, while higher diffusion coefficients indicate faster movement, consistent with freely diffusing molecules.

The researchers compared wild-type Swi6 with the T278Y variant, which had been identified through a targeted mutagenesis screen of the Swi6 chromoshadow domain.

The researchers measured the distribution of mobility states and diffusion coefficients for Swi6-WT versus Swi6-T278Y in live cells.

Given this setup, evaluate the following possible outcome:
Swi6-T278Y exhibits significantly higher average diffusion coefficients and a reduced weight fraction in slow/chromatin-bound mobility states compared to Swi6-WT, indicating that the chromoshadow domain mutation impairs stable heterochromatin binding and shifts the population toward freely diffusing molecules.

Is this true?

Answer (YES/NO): NO